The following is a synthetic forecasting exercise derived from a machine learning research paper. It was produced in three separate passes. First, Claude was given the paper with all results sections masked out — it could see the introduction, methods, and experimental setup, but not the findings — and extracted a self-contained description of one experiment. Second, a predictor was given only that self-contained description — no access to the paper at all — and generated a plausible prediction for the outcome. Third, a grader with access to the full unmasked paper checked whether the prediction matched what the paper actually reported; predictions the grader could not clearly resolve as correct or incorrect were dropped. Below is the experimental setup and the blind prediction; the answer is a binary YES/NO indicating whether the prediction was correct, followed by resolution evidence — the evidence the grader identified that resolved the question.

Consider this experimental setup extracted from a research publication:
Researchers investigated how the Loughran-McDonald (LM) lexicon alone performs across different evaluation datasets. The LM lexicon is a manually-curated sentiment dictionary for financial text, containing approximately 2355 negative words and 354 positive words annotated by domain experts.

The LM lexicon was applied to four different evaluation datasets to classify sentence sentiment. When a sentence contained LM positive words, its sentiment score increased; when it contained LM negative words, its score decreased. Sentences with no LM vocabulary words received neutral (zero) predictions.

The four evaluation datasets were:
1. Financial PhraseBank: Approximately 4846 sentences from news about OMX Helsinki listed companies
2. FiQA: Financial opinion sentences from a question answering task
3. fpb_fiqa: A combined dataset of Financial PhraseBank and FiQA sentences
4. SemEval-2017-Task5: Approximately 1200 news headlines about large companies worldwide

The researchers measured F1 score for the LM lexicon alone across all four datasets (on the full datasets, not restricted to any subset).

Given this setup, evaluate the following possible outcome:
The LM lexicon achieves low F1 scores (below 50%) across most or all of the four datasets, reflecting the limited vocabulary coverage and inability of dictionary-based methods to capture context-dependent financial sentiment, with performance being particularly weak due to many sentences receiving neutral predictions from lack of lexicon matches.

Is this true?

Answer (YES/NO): YES